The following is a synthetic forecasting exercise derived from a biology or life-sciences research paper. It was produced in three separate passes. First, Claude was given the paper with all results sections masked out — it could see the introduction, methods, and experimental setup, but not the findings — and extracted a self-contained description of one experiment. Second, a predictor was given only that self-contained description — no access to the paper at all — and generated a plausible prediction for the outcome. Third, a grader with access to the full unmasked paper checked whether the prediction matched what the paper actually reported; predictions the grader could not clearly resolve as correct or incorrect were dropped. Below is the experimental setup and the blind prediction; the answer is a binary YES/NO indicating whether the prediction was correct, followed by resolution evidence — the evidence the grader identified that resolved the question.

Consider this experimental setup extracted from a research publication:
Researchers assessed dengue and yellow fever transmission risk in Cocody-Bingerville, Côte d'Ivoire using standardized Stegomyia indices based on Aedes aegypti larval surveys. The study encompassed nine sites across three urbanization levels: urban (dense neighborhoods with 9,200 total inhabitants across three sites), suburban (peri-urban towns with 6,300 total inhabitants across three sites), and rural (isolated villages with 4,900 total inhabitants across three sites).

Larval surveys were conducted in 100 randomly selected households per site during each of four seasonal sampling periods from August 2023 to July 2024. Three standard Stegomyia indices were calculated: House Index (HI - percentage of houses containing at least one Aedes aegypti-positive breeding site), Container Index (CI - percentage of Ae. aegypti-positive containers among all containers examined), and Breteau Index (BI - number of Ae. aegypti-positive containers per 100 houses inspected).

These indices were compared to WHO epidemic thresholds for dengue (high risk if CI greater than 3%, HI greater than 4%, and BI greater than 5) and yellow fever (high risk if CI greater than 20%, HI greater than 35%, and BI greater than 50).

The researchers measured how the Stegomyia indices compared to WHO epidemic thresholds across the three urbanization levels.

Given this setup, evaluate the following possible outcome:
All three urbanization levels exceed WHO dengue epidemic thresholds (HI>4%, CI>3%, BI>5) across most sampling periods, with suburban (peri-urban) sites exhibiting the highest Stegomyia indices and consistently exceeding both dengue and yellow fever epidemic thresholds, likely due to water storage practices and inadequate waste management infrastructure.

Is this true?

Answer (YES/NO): NO